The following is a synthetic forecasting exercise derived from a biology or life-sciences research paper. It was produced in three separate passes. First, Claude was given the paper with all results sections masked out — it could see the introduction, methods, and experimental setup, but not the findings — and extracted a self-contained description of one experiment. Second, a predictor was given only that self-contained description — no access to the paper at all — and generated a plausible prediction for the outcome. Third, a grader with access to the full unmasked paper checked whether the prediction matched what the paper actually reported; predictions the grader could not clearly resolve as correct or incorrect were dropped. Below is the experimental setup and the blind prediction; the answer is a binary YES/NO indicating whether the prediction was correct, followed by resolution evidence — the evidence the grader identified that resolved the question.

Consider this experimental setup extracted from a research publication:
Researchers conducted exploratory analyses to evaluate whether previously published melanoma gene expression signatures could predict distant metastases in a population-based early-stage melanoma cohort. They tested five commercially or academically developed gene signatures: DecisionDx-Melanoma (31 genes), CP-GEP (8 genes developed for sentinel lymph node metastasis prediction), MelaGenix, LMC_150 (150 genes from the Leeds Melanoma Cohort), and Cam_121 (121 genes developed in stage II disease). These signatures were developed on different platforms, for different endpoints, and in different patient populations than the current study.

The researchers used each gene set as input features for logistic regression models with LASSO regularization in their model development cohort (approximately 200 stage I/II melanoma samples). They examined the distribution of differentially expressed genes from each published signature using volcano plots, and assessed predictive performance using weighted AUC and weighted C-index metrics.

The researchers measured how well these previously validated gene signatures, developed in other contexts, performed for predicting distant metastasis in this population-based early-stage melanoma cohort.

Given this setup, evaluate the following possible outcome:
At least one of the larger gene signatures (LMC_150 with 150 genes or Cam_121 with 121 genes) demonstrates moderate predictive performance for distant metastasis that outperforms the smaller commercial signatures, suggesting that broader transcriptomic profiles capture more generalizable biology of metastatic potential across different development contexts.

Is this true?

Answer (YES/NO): NO